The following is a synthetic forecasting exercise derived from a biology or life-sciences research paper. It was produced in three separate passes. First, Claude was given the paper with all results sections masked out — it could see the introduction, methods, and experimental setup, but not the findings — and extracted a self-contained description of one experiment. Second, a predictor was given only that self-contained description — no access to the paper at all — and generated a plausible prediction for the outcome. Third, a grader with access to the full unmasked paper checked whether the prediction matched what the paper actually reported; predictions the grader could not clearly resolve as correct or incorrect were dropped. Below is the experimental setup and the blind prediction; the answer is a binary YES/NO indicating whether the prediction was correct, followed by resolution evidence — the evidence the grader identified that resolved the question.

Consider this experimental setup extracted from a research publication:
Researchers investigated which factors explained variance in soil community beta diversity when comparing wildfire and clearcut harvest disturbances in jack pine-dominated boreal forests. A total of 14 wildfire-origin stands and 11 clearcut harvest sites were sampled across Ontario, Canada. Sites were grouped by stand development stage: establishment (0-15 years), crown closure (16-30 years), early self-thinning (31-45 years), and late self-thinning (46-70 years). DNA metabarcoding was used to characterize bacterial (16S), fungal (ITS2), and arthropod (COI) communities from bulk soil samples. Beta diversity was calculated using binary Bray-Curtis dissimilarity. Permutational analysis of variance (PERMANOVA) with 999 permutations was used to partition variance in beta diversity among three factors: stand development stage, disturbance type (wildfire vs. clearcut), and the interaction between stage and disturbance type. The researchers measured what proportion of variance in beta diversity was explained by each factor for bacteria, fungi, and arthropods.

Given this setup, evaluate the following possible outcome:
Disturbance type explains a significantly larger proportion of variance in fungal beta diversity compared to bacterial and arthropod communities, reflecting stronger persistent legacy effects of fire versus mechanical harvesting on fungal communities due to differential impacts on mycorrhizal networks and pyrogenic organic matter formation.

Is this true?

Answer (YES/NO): NO